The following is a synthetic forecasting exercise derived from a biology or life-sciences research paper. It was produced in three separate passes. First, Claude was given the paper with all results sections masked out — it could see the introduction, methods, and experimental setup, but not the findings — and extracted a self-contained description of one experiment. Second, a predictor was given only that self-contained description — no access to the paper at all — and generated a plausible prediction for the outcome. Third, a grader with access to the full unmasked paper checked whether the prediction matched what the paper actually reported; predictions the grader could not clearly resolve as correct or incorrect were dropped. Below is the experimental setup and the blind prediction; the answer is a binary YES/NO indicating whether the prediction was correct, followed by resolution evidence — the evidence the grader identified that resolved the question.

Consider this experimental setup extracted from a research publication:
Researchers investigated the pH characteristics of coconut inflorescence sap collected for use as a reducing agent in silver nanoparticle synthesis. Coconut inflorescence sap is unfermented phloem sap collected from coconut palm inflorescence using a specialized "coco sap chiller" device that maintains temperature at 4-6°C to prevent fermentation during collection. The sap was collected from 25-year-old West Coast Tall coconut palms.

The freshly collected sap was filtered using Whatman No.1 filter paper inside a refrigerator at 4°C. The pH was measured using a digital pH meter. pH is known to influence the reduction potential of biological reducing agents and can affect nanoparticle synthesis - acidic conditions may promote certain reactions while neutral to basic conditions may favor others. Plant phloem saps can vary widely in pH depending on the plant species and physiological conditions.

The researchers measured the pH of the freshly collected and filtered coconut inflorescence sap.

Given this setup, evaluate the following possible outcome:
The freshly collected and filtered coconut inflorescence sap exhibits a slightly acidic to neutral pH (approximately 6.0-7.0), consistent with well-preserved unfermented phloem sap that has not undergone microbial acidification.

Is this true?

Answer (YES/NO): NO